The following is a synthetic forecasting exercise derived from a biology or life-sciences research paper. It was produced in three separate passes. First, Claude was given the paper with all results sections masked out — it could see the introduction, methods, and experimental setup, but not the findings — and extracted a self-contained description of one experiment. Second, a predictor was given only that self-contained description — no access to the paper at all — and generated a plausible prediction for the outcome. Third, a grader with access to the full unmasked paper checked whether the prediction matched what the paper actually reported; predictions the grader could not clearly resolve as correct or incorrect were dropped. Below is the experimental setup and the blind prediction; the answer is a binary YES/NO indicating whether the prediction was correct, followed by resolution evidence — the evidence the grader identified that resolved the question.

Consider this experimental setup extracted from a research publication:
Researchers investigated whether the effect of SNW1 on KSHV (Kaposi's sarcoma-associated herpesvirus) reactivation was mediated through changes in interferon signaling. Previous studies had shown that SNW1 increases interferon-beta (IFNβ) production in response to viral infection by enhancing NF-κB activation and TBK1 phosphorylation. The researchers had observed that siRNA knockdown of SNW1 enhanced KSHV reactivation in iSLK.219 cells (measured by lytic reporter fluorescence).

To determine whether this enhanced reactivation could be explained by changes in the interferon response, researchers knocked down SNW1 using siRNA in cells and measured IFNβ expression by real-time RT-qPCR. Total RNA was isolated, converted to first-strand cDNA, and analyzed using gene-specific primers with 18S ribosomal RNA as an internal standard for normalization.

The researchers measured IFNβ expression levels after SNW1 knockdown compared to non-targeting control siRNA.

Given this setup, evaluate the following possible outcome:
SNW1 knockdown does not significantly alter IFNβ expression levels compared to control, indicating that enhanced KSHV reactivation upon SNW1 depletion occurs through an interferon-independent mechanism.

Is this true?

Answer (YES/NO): NO